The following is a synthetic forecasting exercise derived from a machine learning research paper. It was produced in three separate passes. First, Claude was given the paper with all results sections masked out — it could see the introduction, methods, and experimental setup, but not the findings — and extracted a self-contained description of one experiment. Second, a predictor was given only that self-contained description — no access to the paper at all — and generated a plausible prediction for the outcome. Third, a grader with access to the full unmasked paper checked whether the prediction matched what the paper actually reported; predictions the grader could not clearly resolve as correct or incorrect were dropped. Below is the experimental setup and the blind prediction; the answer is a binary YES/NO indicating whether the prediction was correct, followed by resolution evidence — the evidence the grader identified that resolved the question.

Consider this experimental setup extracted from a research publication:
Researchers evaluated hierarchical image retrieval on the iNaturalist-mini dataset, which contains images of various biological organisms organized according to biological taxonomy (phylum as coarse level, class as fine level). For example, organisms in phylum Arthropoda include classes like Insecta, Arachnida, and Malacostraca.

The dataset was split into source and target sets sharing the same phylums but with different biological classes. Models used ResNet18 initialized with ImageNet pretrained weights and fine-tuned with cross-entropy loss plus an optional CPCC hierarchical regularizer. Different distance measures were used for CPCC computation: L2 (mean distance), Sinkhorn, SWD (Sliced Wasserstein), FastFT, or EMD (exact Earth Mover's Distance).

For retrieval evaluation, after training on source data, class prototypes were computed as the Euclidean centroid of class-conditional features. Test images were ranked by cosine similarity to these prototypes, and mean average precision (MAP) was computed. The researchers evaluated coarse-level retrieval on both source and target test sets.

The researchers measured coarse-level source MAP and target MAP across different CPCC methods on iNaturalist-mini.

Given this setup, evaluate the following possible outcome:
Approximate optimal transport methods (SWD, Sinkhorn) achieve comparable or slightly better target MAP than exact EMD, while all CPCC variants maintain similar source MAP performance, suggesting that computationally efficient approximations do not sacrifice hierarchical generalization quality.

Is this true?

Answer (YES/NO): NO